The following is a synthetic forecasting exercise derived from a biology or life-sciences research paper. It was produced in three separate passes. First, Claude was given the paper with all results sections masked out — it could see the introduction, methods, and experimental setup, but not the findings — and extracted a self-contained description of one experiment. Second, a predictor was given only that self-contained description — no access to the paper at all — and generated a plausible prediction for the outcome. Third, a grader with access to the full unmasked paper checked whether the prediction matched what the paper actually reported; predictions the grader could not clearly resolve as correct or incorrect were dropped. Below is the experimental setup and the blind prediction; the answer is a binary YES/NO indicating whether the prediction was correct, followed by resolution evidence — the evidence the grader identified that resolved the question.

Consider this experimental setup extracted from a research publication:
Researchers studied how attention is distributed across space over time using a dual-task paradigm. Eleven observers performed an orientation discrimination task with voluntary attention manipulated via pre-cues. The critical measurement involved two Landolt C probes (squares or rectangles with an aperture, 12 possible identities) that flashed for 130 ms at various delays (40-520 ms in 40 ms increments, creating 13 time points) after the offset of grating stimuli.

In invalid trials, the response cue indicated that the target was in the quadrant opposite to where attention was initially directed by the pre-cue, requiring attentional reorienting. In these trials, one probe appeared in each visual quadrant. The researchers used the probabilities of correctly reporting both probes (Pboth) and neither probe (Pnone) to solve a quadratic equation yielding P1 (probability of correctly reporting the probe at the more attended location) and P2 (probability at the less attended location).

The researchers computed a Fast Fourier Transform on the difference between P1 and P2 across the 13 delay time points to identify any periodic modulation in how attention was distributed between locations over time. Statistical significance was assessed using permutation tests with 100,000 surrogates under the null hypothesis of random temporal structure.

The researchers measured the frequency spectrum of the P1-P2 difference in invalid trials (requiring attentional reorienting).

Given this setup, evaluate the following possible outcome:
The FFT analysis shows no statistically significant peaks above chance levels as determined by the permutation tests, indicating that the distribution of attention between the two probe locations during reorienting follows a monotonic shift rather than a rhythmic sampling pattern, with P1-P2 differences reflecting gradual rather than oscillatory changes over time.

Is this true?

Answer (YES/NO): NO